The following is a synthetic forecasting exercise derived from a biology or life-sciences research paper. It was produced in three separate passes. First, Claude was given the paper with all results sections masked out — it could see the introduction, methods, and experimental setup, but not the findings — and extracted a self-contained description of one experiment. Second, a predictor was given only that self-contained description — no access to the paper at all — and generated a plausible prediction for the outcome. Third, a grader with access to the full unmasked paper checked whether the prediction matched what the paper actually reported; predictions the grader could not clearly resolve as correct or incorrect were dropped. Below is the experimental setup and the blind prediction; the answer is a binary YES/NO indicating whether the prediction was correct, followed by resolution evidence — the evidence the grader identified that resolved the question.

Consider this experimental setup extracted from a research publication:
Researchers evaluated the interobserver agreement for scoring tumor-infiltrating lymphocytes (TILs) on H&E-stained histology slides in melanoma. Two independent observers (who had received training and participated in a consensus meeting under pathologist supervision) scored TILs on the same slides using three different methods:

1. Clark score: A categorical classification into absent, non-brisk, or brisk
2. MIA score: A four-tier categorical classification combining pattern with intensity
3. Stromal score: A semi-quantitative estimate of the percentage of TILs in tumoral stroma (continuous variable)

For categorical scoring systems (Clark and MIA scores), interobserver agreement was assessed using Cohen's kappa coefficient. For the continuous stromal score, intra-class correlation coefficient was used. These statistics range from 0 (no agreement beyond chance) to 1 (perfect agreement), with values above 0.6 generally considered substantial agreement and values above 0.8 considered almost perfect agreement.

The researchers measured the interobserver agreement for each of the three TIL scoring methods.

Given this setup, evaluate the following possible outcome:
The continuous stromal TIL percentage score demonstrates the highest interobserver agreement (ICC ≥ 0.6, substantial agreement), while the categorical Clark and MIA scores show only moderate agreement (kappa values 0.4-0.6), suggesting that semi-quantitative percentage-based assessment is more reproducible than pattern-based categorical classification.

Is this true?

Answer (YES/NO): NO